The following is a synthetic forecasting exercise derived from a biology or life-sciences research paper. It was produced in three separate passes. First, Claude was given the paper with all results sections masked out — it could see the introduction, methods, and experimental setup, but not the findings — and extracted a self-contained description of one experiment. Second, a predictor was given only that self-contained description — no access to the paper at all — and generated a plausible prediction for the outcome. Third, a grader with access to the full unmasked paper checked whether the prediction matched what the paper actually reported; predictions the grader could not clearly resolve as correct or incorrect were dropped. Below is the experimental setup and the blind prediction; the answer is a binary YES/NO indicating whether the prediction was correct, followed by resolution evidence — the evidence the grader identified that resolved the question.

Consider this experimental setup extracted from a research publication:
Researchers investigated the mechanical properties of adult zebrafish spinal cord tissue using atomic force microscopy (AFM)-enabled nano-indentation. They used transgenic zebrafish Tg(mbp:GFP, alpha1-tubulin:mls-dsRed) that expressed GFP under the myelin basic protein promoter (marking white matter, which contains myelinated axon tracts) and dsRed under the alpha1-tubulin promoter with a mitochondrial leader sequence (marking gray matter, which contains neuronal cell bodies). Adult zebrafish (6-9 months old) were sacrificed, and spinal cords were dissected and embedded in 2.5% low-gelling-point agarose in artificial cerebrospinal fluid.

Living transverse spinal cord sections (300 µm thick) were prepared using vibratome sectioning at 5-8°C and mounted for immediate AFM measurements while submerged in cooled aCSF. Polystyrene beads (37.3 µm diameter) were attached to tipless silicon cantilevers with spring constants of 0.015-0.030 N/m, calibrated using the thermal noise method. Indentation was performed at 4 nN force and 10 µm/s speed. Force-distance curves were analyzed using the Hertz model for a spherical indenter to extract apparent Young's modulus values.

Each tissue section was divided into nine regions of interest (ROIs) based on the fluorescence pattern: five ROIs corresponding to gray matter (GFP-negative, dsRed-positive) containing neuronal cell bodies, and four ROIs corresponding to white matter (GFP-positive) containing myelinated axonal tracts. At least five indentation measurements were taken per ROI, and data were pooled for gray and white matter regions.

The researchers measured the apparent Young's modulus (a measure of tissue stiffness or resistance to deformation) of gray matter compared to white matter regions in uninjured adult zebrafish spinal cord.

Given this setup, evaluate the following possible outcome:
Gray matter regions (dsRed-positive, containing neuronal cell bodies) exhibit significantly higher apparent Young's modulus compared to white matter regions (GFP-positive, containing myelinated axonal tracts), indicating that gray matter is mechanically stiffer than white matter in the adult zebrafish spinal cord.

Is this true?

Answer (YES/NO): YES